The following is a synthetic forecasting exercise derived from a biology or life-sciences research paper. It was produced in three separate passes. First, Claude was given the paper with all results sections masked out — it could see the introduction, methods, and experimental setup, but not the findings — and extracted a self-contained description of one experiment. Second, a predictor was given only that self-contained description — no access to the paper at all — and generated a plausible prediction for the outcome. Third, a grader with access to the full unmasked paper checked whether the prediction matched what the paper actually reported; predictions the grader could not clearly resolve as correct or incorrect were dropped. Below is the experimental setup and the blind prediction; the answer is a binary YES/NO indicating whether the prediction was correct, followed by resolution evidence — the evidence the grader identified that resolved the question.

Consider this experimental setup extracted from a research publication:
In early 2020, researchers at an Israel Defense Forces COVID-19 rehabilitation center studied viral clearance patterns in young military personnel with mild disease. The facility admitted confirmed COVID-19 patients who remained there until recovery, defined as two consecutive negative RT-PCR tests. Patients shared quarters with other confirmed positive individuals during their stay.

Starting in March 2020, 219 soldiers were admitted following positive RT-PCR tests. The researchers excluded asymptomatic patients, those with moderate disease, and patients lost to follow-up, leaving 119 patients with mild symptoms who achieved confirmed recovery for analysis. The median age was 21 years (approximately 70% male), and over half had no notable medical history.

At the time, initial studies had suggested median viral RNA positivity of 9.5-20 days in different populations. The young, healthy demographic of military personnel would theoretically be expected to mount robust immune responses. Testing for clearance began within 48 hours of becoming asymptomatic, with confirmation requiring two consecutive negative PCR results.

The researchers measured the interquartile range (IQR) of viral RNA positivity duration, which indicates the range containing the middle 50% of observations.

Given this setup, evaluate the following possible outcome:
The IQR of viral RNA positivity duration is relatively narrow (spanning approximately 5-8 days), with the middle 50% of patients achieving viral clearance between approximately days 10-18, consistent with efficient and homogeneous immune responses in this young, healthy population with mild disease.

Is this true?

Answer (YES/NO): NO